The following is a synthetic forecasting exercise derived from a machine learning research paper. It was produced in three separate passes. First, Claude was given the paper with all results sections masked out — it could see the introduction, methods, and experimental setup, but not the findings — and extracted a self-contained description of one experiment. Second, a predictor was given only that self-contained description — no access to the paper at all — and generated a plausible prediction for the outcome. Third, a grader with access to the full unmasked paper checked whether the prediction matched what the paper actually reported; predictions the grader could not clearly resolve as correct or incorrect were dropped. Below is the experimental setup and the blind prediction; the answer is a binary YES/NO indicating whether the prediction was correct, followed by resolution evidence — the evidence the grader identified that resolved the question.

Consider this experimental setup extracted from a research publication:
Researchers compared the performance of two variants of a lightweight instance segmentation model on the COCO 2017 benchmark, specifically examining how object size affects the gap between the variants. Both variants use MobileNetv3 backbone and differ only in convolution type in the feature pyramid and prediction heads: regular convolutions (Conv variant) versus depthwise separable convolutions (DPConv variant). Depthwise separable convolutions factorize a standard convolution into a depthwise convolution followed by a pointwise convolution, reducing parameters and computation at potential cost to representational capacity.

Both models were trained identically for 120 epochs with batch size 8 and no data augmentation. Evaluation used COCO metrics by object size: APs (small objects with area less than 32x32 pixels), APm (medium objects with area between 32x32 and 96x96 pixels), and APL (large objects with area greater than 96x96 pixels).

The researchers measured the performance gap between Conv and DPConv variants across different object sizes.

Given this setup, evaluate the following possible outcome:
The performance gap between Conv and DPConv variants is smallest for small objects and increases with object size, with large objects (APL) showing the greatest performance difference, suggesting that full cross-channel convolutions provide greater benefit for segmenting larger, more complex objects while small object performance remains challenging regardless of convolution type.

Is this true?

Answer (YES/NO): YES